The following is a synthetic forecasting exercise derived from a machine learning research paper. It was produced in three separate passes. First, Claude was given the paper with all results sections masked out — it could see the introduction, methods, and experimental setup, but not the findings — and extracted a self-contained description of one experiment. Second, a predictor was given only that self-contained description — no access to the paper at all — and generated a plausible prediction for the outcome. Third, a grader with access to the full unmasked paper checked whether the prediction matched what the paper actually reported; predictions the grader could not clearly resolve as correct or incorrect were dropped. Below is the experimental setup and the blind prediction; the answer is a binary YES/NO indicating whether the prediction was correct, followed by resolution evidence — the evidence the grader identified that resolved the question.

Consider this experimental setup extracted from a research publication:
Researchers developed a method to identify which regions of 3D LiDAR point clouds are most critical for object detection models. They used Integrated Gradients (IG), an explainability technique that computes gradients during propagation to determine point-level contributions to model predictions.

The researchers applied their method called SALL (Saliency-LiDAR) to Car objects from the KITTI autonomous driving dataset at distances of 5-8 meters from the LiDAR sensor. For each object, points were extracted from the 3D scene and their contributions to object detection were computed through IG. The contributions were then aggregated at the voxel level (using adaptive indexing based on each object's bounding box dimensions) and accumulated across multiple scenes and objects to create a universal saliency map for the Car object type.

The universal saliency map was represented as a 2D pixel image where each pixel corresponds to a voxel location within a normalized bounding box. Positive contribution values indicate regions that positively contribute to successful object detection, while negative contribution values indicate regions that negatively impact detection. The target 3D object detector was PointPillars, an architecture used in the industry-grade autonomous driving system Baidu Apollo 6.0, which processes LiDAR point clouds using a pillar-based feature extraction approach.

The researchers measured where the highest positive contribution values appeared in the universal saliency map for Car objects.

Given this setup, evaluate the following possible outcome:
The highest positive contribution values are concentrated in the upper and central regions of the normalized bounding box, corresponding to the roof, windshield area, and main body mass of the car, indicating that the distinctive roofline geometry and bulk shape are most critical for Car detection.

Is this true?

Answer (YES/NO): NO